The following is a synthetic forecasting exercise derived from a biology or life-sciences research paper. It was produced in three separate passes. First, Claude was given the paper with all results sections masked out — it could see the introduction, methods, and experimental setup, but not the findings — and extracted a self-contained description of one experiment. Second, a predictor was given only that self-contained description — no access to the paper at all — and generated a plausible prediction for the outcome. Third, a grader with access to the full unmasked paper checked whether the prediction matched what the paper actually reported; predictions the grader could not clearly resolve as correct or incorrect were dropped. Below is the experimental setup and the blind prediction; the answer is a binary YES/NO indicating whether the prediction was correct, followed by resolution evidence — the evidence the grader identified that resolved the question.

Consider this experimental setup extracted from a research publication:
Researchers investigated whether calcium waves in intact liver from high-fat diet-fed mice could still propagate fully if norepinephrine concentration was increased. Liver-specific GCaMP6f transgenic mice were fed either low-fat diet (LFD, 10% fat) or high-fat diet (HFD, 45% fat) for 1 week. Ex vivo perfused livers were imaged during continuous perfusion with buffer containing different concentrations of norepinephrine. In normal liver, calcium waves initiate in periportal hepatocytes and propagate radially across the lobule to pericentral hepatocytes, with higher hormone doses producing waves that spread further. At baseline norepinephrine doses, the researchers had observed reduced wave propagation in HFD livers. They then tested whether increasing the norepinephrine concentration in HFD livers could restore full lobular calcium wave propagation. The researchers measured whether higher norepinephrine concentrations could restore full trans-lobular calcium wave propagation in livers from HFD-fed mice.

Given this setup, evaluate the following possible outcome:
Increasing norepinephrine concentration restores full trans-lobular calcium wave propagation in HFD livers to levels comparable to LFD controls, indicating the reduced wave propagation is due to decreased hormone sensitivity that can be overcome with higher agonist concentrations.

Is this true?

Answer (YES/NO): YES